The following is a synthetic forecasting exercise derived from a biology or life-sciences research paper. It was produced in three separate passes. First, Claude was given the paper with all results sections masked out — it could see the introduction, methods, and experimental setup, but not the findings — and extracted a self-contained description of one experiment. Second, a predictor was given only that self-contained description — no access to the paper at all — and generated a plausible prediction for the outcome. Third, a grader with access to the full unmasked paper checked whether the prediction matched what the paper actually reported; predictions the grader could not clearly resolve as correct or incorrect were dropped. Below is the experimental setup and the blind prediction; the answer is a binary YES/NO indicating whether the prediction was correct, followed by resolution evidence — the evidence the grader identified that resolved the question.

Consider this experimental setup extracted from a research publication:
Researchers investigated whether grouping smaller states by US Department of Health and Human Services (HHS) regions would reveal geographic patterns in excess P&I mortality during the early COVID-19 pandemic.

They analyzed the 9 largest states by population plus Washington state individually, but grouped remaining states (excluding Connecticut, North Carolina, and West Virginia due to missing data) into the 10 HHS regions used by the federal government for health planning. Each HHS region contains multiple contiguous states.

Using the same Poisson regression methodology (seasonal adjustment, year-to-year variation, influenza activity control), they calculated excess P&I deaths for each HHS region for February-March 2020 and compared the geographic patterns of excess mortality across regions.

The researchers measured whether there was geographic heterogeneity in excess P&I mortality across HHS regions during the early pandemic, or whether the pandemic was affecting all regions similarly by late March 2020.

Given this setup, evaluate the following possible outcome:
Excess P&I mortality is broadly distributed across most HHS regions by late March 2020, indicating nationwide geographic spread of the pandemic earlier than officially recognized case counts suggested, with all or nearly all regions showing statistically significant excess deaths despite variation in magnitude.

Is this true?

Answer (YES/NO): NO